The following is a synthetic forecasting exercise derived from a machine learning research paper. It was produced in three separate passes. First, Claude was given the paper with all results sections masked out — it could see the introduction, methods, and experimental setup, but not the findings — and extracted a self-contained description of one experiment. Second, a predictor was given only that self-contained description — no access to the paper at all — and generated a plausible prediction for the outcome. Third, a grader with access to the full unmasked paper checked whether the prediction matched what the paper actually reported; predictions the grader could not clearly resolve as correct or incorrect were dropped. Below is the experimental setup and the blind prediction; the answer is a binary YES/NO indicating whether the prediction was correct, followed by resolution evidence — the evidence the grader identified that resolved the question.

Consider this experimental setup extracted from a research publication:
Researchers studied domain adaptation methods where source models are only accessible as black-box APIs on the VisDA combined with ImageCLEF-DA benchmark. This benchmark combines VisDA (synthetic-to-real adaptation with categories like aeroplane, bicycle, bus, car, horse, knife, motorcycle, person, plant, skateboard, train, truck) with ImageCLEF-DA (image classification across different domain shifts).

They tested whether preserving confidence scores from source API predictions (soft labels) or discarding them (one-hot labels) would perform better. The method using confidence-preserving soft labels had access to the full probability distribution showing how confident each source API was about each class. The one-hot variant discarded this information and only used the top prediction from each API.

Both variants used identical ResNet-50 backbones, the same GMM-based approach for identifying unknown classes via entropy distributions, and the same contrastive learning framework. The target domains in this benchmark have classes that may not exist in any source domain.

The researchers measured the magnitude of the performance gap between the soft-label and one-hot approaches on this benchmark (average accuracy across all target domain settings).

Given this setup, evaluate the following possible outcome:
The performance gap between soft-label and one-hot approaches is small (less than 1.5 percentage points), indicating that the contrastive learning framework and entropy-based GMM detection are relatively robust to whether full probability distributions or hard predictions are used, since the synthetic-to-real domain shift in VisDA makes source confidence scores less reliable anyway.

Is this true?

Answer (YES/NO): NO